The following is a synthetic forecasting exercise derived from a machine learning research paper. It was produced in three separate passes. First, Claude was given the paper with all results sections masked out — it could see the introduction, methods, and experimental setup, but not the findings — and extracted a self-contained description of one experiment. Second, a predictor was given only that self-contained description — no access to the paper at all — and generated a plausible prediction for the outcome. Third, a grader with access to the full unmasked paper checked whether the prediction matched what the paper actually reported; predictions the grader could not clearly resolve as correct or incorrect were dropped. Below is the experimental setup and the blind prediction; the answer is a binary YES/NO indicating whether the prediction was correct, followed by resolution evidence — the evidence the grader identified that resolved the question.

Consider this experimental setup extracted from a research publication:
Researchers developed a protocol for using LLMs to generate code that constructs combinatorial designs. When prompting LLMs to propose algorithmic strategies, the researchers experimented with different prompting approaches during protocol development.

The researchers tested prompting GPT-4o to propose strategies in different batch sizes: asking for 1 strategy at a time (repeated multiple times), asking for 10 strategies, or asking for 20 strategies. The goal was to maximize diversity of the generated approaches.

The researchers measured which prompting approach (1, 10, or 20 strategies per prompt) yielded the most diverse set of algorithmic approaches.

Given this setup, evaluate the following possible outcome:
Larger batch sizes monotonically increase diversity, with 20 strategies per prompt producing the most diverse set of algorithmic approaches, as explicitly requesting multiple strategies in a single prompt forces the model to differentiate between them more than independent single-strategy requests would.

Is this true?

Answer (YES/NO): YES